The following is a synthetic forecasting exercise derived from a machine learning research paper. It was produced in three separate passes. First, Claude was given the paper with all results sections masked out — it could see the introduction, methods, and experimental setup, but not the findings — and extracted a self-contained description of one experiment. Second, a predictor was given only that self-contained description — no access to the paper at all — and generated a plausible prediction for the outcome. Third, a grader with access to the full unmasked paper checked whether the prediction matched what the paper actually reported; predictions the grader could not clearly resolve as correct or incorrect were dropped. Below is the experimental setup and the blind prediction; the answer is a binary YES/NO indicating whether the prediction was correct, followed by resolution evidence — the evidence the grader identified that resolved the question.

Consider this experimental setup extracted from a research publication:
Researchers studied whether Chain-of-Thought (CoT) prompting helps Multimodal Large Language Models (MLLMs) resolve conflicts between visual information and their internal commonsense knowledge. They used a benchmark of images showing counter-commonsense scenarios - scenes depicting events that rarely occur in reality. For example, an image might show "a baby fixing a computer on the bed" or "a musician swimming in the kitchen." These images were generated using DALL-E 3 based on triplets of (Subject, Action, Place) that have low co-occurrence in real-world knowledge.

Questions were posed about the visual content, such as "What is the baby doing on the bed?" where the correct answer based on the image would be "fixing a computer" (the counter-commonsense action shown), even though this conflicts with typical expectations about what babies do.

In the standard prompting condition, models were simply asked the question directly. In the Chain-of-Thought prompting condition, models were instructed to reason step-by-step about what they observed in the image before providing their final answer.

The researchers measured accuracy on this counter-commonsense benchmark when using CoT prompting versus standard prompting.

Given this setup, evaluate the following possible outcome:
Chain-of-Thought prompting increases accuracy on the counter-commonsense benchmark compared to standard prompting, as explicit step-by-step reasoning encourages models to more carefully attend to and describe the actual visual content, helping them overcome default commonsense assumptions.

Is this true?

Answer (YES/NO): NO